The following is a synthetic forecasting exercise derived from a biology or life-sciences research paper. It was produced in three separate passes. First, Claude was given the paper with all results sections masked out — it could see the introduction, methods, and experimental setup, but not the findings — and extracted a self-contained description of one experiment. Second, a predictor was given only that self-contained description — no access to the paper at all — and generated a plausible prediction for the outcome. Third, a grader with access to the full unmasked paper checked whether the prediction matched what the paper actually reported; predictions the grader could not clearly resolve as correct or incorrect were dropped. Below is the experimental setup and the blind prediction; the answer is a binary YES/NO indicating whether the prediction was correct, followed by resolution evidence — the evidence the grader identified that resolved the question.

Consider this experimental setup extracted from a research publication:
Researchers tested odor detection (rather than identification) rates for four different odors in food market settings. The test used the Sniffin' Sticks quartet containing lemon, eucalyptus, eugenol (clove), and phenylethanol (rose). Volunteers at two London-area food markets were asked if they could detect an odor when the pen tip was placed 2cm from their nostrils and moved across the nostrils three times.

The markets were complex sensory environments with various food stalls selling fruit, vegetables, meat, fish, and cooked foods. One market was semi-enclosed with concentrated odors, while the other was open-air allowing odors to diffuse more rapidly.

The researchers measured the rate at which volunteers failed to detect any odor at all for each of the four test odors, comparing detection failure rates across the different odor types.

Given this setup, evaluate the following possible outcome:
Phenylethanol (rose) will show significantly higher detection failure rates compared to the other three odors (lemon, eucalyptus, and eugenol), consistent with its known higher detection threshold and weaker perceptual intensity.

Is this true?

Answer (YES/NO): YES